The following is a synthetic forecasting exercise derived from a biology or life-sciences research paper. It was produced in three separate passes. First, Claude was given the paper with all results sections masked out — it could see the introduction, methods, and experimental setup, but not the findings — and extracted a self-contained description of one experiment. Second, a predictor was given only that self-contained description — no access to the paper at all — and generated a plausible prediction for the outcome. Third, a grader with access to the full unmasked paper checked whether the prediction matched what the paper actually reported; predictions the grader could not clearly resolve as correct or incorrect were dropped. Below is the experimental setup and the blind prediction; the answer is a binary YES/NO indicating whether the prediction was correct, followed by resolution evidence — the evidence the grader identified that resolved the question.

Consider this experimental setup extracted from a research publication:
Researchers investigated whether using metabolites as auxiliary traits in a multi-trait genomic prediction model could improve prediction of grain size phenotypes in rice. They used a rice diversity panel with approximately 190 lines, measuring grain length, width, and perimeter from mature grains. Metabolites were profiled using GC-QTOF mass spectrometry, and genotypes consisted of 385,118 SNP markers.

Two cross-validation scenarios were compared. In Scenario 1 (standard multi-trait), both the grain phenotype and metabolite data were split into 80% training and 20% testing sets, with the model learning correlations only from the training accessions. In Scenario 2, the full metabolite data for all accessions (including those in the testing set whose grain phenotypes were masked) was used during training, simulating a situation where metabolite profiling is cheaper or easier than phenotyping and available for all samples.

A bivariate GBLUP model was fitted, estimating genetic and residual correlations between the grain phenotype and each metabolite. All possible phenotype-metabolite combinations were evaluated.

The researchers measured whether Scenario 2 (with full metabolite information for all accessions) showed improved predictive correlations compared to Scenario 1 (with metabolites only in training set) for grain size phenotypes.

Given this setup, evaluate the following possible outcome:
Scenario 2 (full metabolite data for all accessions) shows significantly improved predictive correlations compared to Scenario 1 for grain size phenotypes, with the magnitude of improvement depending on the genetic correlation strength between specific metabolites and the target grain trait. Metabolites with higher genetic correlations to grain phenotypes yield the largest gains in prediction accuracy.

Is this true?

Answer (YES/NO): NO